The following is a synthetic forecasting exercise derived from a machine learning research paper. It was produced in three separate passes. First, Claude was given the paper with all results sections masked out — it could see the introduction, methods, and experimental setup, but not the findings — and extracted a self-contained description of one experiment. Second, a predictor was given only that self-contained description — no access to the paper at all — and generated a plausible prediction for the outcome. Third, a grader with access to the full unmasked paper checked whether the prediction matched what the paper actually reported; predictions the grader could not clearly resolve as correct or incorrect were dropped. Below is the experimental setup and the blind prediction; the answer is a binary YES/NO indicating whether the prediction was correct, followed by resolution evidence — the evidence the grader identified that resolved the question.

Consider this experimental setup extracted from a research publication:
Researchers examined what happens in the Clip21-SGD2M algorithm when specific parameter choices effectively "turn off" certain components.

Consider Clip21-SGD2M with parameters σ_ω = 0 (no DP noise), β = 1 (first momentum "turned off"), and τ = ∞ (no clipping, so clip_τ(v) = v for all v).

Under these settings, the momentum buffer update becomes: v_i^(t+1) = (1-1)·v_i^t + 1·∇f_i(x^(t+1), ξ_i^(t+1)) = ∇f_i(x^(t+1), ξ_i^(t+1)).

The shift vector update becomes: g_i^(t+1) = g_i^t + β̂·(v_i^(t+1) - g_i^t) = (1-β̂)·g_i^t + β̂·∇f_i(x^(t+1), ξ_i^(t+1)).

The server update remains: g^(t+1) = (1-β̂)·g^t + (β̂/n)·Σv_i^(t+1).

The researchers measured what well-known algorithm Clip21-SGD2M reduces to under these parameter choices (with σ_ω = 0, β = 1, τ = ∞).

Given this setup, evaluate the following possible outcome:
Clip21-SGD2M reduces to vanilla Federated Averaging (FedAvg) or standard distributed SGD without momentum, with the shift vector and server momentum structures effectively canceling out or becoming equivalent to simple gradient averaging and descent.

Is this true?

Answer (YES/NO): NO